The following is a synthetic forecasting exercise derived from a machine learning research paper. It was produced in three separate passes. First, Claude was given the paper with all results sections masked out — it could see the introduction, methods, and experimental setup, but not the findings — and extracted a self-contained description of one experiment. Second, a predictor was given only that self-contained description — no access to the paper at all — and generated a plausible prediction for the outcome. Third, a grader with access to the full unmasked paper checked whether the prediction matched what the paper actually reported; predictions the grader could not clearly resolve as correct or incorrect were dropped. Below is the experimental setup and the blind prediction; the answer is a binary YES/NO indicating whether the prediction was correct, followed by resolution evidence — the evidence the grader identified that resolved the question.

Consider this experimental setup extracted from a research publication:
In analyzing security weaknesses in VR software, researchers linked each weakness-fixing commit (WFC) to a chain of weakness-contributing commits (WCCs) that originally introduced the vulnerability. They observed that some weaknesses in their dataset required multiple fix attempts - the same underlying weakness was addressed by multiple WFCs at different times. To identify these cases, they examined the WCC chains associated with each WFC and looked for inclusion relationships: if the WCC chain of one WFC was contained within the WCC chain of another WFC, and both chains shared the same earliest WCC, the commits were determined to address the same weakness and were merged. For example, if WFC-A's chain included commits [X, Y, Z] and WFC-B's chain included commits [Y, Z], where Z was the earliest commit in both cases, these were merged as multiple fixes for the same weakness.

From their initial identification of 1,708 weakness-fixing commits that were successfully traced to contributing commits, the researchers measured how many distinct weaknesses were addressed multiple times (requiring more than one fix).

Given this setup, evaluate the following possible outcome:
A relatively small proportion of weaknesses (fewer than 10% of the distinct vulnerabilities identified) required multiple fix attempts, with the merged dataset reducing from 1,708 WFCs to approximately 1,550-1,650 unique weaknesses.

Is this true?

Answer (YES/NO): NO